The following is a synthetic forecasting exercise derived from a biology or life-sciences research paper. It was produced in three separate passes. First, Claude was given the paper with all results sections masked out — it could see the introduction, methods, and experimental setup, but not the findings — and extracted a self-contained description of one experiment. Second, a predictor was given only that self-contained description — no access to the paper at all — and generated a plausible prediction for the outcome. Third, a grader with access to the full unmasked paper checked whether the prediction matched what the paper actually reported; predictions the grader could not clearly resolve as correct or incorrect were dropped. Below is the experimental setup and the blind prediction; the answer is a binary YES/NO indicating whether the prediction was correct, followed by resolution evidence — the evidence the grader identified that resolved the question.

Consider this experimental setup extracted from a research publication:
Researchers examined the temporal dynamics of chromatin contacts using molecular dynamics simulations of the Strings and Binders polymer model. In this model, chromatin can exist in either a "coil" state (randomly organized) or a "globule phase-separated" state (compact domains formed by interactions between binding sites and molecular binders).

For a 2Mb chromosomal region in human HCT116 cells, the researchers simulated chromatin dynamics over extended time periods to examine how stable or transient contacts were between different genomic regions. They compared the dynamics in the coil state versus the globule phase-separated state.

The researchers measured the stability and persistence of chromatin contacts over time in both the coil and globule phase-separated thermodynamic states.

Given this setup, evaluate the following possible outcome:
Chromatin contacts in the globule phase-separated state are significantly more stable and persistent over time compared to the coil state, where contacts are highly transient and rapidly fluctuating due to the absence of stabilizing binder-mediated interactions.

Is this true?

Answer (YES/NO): YES